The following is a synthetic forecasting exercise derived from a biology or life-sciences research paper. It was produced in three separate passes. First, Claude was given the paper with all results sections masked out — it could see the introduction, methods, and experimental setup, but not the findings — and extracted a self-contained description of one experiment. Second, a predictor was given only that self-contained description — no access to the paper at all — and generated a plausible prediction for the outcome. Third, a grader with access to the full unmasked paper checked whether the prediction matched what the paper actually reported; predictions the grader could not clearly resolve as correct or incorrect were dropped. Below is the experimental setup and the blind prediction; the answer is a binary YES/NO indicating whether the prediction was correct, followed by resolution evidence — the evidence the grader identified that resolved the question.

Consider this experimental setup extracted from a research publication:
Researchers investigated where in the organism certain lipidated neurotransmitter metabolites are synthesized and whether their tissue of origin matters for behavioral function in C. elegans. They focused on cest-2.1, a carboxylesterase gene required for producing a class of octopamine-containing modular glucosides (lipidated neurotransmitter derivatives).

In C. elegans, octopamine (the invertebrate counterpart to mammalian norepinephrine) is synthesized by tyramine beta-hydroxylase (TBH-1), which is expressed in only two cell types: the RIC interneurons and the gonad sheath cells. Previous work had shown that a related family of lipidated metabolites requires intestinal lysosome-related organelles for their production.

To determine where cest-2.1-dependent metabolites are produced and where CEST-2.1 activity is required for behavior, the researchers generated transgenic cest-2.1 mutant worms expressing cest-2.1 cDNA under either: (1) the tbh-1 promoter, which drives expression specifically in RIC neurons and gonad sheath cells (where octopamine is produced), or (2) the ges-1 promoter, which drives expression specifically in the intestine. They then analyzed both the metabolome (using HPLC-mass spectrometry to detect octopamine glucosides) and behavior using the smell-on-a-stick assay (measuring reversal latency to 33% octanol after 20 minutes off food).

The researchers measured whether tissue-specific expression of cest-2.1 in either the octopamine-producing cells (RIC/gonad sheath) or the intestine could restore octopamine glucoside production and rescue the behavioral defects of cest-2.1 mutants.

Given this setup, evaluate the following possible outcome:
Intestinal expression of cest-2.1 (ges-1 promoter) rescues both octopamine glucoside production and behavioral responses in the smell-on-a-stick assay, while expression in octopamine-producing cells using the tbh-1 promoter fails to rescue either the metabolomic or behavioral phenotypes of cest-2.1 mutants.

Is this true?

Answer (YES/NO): YES